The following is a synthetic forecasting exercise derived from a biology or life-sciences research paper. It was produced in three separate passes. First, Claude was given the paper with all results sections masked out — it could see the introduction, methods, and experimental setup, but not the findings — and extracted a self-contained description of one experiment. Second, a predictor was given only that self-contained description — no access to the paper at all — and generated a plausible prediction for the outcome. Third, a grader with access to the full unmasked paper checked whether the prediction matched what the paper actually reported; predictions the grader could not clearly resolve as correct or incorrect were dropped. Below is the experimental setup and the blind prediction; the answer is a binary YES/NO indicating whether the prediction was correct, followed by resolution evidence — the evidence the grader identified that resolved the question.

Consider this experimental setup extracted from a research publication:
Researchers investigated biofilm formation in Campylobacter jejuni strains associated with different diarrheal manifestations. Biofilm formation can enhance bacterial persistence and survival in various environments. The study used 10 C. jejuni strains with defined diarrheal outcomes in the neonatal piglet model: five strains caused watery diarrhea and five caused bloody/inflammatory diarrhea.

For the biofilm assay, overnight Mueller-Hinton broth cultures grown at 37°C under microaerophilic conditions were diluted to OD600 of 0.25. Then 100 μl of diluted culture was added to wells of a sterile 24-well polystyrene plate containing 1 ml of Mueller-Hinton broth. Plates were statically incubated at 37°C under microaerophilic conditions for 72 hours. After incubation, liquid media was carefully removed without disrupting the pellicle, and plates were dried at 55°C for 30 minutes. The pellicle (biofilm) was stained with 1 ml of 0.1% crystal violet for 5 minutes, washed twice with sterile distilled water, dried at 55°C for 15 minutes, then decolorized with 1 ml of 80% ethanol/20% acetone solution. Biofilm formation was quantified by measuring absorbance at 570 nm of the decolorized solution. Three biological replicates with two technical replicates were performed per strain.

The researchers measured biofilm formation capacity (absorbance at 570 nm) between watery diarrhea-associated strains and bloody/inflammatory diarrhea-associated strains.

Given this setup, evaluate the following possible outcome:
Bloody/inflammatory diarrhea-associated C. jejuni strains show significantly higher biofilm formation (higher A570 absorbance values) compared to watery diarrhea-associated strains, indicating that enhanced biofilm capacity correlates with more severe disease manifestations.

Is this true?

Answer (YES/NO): NO